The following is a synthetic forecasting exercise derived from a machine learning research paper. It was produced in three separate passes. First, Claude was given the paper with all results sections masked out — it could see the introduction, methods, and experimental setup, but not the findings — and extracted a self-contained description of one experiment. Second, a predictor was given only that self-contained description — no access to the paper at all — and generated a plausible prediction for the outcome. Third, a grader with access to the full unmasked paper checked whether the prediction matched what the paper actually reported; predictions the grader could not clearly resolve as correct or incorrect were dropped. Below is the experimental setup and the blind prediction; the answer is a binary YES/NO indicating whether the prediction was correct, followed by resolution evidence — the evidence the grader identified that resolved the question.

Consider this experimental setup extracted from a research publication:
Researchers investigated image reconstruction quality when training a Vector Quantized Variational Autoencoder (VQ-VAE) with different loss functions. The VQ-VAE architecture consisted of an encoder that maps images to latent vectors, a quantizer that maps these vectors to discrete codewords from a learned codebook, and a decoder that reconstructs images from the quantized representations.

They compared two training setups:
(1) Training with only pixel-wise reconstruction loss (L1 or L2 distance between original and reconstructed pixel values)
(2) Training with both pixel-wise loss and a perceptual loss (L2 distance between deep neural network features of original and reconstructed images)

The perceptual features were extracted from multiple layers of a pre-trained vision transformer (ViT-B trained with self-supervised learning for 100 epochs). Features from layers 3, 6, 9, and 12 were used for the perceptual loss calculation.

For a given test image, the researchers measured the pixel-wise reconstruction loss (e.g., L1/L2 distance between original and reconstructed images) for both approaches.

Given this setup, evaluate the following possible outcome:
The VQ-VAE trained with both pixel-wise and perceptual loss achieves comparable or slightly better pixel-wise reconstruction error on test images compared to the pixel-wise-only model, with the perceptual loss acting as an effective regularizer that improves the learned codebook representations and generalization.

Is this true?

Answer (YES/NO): NO